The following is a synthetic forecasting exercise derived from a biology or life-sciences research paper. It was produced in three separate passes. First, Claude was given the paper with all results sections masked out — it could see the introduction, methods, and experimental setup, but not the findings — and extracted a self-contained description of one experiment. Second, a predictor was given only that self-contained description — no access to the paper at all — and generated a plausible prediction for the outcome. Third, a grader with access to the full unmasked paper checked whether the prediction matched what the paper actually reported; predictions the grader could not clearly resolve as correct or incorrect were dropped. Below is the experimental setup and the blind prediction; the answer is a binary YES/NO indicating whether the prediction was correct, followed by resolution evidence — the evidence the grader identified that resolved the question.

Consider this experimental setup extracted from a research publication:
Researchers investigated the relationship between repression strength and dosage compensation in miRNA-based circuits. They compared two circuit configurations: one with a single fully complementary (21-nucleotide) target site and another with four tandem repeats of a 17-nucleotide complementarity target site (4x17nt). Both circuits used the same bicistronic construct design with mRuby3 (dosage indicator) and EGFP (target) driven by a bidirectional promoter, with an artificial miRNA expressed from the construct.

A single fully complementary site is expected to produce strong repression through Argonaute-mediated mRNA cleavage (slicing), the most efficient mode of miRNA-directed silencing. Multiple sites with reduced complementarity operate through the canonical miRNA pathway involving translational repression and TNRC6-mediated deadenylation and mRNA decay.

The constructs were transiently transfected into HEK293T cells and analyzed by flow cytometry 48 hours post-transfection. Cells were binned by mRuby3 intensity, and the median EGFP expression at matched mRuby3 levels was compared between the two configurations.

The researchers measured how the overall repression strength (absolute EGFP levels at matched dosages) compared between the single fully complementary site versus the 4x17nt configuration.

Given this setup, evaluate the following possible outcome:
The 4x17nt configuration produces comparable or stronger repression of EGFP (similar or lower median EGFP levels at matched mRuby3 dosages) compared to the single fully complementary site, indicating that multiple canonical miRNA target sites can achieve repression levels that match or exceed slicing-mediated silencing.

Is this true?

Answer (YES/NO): NO